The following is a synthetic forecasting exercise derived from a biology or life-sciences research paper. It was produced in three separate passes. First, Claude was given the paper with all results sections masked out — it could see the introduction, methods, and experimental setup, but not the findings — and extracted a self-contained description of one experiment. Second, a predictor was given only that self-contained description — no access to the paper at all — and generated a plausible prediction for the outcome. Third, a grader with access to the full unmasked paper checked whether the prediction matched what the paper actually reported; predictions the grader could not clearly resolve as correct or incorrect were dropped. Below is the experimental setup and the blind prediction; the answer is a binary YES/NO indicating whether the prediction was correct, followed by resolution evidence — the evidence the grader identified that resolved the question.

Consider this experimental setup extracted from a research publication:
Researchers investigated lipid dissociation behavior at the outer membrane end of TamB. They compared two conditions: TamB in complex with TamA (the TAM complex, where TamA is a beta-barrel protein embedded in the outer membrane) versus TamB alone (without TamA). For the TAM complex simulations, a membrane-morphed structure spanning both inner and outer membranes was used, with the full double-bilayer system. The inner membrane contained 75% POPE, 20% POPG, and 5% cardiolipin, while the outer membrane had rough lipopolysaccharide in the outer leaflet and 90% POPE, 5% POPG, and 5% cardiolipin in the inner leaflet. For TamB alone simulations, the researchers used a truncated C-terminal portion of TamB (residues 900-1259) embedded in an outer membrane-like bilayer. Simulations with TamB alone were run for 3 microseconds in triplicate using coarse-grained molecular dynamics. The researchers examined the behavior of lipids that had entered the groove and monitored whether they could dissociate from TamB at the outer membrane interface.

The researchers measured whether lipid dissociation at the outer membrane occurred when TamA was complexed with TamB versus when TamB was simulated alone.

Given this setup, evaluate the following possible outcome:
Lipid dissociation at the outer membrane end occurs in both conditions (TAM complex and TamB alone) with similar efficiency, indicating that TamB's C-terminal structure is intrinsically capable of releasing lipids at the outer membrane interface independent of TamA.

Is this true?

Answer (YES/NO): NO